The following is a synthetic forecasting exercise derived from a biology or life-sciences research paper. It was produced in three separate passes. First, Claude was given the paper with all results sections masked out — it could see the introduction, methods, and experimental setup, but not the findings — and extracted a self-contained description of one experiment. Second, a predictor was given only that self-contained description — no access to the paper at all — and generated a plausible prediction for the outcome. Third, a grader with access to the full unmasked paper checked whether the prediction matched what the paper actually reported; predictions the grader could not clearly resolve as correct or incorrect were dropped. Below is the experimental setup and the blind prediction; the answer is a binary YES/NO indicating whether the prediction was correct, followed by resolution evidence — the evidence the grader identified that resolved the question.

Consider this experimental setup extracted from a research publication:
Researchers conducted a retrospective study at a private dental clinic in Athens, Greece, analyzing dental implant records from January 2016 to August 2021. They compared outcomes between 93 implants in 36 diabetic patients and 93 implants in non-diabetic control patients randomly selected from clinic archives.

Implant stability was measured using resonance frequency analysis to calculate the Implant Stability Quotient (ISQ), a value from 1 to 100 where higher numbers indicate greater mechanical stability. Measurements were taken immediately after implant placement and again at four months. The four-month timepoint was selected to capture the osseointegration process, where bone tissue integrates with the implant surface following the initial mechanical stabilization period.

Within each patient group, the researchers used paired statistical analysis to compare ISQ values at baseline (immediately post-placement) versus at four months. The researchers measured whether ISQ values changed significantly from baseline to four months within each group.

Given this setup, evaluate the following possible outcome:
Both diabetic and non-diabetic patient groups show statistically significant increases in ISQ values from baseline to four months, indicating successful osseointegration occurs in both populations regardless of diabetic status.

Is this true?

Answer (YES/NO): YES